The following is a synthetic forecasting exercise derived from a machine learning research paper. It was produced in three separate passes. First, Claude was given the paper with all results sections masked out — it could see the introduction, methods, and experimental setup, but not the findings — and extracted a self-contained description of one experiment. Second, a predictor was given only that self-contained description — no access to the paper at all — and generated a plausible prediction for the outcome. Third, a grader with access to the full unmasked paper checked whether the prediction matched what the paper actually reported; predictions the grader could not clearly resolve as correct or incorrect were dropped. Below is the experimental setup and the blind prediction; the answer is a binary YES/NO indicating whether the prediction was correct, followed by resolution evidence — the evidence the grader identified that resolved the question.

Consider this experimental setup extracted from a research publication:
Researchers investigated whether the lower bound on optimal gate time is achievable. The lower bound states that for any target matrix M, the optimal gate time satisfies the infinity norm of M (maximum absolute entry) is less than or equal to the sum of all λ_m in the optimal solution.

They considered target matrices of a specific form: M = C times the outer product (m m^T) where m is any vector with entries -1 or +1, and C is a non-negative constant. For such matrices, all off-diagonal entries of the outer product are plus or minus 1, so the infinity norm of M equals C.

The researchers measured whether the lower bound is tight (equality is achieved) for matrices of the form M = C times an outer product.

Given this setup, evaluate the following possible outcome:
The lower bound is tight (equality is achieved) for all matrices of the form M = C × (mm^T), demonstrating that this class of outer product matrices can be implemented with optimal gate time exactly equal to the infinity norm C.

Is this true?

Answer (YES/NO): YES